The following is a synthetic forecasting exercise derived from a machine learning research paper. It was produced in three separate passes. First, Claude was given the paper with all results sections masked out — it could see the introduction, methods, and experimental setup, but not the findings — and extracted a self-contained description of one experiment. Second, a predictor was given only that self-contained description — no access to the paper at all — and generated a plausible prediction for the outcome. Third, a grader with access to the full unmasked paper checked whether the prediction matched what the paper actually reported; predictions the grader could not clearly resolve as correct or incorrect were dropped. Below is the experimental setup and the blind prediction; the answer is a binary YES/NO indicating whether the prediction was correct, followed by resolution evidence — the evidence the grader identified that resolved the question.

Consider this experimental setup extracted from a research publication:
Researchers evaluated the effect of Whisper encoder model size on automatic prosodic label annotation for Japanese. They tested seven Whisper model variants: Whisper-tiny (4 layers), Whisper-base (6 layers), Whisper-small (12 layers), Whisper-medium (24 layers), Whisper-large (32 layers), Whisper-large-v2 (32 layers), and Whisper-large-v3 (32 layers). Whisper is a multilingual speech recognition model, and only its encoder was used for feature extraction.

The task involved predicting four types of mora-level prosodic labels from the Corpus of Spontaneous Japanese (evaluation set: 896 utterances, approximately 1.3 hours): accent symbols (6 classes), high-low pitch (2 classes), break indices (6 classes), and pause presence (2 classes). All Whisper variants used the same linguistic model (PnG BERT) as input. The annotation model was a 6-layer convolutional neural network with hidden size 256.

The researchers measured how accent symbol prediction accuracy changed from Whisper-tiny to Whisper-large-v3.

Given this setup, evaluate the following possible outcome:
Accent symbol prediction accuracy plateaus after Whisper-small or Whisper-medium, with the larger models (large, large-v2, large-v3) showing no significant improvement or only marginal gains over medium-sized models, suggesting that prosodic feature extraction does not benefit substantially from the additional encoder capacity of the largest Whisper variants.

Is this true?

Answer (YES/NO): NO